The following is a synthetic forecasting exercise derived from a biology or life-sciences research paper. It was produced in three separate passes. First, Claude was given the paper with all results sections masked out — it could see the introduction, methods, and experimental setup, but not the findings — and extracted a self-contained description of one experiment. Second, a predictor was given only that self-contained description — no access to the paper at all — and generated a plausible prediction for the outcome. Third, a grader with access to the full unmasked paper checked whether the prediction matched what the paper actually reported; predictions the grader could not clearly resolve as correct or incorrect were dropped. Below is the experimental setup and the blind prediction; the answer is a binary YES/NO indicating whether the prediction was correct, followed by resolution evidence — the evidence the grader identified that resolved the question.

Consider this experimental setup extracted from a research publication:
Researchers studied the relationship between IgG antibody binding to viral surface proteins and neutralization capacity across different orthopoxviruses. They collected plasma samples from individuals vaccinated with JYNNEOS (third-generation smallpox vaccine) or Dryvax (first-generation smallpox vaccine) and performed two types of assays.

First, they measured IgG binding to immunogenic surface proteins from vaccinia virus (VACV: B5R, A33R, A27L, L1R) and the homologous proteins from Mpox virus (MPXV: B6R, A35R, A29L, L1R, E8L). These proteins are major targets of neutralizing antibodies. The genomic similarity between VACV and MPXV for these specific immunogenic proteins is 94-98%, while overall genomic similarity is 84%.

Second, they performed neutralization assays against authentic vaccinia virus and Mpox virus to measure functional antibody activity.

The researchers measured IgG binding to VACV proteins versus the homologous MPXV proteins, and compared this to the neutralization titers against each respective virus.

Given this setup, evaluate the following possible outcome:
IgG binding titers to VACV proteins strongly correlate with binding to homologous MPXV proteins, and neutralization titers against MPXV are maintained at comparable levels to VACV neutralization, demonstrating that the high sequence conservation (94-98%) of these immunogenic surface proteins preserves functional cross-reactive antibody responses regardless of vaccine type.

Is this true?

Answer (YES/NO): NO